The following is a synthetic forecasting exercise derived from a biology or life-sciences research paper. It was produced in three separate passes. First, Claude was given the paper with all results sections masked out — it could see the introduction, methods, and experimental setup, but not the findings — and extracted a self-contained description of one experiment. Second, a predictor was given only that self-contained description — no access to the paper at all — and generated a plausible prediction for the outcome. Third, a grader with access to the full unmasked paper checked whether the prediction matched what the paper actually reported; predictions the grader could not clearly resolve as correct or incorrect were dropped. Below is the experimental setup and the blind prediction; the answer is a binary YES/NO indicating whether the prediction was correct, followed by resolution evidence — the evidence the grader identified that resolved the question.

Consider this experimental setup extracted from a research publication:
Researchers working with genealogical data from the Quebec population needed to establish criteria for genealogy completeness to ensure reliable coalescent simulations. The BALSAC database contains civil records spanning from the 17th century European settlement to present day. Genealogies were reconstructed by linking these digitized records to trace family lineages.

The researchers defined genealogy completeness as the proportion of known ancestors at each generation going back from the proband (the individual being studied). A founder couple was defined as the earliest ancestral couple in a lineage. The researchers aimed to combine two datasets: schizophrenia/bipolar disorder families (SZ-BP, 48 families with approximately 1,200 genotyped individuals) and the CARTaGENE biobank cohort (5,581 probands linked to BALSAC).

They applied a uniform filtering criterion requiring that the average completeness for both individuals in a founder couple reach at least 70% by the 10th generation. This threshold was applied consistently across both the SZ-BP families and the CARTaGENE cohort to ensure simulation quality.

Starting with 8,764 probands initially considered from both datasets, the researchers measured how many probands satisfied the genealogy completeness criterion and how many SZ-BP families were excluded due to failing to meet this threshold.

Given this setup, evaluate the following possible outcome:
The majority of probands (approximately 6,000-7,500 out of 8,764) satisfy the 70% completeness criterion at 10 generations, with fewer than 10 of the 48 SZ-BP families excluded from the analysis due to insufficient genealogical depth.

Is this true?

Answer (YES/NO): YES